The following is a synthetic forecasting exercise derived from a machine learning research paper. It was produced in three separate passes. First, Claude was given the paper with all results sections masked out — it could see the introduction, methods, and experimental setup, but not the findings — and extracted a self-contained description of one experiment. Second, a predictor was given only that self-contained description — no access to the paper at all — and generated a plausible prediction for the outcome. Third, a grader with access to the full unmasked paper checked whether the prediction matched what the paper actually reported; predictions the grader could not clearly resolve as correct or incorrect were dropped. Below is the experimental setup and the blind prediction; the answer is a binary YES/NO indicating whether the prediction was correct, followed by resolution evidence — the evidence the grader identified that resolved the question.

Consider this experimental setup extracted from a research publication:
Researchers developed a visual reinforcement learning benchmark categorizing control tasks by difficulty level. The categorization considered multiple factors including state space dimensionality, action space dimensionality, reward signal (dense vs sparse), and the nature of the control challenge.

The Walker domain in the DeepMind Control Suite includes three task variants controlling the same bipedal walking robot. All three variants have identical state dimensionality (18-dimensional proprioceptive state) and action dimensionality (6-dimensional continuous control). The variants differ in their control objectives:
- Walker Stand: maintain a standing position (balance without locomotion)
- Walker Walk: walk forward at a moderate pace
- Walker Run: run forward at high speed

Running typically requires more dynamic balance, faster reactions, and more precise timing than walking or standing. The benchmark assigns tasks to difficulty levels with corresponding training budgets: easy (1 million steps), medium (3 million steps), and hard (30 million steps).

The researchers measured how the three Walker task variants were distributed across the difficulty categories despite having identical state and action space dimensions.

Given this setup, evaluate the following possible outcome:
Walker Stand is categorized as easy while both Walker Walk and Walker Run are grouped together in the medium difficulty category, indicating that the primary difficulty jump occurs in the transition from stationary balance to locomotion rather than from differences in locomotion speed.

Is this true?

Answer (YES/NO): NO